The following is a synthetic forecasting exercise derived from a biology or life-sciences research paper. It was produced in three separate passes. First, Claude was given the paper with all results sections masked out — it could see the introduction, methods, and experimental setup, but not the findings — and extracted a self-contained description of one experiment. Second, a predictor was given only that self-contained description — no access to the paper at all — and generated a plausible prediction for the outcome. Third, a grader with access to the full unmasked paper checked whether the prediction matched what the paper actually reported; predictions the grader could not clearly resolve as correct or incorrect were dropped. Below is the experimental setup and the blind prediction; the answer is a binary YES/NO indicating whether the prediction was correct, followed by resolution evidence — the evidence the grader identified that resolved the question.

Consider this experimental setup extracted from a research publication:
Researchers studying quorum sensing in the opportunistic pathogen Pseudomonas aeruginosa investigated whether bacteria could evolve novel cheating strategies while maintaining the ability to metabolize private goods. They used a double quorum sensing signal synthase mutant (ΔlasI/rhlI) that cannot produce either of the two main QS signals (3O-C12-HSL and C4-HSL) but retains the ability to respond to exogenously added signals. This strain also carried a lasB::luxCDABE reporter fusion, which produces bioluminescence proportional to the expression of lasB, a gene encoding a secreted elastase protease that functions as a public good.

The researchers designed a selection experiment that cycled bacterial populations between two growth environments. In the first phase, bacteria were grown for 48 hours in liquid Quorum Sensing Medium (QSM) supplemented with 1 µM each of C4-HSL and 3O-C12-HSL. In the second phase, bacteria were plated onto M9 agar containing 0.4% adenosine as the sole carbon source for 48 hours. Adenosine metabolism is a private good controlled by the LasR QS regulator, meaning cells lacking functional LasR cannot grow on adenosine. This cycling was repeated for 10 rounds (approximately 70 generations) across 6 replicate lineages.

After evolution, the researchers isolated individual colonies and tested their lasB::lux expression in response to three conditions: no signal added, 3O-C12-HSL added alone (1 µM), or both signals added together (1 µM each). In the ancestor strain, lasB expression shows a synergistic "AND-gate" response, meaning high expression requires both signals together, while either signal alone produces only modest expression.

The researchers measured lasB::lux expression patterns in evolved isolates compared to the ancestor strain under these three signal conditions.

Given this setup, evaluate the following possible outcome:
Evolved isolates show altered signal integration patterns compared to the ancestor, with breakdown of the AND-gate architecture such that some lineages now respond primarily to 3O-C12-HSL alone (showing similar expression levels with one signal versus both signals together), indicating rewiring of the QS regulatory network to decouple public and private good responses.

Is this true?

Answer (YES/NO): YES